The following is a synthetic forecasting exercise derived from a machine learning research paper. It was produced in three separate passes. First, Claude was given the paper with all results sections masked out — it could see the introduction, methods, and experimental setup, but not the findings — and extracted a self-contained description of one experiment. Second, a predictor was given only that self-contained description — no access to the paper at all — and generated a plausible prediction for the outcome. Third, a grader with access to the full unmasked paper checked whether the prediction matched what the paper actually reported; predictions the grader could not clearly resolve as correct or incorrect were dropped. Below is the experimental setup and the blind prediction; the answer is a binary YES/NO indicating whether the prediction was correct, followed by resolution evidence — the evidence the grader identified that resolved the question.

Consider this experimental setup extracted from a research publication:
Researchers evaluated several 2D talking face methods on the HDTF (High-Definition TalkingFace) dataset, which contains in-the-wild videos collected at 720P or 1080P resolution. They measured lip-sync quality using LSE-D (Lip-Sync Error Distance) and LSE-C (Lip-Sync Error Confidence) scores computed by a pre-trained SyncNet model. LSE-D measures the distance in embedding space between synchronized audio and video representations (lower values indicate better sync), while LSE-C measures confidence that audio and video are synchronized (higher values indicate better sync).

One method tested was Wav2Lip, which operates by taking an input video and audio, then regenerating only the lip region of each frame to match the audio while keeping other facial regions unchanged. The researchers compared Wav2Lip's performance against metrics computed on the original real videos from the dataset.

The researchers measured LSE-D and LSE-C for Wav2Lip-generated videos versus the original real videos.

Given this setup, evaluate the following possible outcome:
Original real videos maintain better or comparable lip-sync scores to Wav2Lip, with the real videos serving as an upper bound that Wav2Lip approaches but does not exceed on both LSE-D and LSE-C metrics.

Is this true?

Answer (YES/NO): NO